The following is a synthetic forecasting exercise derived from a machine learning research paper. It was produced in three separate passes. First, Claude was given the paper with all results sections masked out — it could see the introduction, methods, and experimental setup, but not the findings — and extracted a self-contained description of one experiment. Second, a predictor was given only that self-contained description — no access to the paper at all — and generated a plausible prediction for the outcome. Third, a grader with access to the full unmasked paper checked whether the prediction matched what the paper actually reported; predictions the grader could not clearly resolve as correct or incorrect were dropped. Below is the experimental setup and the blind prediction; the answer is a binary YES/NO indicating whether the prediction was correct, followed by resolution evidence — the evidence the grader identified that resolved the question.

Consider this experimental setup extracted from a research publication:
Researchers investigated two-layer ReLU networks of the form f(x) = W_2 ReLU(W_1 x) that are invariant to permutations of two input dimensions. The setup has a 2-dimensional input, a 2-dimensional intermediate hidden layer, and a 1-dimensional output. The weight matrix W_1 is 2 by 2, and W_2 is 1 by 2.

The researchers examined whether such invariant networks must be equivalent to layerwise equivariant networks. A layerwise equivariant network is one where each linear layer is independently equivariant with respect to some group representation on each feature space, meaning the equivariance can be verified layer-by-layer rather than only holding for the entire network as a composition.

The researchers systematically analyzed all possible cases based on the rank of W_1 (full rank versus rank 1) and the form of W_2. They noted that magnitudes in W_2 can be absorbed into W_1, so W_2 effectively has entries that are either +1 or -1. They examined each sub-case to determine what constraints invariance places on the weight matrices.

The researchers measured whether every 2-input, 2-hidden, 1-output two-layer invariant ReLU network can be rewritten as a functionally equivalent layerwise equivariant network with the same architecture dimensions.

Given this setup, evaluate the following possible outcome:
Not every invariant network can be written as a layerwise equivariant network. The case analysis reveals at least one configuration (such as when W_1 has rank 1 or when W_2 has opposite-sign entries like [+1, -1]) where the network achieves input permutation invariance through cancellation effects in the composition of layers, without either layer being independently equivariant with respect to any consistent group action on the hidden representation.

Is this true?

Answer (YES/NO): NO